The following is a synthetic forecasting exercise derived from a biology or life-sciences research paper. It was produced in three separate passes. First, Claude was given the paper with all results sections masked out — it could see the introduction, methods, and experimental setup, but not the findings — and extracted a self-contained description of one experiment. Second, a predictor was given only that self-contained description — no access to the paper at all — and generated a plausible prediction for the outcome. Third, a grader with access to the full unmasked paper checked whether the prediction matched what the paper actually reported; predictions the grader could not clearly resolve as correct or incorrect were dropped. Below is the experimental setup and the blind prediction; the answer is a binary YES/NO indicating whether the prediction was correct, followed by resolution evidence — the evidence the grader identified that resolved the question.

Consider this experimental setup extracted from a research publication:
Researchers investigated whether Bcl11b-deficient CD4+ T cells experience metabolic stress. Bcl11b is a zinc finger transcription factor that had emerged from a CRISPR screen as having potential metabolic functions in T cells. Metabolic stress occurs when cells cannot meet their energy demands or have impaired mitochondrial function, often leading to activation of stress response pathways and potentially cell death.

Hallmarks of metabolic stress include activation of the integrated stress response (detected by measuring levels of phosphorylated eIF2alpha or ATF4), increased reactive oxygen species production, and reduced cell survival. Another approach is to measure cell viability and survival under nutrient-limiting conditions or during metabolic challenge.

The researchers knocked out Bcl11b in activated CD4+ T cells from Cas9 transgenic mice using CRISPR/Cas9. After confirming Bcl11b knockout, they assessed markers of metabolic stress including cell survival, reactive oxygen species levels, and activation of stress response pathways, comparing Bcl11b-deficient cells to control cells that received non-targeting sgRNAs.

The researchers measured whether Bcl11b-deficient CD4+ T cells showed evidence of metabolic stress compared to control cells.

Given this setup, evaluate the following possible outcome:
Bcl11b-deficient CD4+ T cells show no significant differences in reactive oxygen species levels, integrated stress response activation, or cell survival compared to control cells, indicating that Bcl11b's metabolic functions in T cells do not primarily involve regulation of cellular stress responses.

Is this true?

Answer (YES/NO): NO